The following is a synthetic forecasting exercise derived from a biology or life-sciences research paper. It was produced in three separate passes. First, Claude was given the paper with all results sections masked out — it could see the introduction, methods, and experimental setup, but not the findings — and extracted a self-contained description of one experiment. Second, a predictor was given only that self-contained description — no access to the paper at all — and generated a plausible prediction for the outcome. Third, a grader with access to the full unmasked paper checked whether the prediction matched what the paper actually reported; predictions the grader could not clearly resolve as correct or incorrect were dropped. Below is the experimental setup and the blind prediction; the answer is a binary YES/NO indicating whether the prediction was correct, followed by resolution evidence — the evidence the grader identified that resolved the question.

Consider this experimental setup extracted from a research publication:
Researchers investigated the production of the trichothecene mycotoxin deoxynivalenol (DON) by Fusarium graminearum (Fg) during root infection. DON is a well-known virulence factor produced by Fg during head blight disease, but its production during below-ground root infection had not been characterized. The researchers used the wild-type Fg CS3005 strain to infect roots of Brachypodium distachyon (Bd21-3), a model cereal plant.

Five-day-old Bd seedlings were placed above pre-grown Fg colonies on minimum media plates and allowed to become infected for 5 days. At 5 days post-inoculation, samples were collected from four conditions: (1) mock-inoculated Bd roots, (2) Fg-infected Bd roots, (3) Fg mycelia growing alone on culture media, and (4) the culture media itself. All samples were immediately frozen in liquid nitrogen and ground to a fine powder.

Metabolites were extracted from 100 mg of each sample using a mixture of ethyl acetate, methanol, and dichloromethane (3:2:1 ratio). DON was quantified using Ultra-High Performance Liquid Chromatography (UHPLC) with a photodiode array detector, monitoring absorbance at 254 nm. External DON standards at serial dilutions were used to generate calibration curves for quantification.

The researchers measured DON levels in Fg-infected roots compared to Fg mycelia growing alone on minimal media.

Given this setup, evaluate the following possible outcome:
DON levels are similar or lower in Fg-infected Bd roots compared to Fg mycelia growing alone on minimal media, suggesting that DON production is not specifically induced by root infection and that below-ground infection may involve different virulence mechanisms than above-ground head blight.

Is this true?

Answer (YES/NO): NO